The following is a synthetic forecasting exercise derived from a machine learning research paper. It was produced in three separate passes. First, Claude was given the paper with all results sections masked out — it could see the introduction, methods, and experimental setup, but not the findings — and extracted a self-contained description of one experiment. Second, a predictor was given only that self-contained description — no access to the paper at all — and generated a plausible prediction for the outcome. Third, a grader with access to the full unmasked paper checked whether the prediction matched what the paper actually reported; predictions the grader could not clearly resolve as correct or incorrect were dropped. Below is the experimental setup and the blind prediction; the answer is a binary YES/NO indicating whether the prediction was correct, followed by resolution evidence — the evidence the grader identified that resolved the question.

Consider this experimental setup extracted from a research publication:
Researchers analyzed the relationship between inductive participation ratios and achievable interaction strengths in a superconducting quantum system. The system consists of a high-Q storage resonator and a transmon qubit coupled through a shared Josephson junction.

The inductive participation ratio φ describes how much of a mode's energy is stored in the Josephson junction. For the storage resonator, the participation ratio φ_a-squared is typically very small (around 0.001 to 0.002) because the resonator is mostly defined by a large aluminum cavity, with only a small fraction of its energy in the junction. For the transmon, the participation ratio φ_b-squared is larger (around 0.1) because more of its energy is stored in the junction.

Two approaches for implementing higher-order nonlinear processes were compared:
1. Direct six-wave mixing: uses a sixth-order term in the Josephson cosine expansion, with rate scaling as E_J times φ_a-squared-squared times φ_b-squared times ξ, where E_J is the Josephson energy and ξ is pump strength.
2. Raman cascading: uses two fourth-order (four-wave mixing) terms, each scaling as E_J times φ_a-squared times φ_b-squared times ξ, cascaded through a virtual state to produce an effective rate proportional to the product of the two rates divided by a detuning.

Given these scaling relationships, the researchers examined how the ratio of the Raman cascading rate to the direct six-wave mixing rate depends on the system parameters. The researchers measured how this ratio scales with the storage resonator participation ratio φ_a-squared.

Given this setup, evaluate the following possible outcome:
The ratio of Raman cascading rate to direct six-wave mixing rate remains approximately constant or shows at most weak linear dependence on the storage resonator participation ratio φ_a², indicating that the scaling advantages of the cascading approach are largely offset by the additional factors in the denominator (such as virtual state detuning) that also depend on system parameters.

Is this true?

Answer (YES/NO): NO